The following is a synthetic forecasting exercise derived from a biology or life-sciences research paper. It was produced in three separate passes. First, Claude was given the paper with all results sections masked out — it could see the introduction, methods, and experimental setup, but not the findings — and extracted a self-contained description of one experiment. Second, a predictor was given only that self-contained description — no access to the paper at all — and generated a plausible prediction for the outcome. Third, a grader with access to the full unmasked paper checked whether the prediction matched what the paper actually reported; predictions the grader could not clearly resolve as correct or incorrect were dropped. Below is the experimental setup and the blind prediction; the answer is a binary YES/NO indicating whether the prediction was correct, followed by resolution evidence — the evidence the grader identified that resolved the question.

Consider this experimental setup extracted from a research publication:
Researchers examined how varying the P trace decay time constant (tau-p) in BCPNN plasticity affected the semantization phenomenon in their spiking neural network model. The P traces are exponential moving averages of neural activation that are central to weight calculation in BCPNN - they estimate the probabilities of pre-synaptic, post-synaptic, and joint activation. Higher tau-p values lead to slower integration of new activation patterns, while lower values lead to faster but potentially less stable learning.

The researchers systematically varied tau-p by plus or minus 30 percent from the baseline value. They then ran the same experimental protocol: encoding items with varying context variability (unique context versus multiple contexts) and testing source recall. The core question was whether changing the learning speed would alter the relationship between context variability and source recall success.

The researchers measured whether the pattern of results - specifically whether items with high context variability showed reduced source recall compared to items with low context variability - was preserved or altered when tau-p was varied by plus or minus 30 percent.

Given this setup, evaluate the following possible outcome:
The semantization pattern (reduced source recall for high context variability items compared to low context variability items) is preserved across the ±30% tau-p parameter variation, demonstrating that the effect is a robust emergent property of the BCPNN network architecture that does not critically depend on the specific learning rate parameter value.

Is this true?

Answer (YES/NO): YES